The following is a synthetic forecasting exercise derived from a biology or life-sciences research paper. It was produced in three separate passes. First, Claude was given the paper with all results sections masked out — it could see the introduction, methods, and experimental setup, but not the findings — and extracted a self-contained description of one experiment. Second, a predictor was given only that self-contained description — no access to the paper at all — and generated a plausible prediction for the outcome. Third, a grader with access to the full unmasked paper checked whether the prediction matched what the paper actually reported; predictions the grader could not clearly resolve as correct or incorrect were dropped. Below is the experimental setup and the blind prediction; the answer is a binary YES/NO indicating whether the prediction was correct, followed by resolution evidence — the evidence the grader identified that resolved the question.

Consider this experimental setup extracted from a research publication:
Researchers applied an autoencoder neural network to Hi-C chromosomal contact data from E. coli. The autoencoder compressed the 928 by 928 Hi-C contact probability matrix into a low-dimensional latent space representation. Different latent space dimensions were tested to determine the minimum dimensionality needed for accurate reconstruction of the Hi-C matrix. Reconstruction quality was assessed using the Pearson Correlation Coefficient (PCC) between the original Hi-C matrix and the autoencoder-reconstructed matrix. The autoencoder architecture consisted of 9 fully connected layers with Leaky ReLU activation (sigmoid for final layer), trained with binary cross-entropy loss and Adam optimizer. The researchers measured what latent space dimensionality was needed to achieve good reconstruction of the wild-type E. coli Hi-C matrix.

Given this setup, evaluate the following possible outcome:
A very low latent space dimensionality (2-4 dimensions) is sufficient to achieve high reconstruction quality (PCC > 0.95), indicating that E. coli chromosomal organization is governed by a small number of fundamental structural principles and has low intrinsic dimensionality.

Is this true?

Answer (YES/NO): NO